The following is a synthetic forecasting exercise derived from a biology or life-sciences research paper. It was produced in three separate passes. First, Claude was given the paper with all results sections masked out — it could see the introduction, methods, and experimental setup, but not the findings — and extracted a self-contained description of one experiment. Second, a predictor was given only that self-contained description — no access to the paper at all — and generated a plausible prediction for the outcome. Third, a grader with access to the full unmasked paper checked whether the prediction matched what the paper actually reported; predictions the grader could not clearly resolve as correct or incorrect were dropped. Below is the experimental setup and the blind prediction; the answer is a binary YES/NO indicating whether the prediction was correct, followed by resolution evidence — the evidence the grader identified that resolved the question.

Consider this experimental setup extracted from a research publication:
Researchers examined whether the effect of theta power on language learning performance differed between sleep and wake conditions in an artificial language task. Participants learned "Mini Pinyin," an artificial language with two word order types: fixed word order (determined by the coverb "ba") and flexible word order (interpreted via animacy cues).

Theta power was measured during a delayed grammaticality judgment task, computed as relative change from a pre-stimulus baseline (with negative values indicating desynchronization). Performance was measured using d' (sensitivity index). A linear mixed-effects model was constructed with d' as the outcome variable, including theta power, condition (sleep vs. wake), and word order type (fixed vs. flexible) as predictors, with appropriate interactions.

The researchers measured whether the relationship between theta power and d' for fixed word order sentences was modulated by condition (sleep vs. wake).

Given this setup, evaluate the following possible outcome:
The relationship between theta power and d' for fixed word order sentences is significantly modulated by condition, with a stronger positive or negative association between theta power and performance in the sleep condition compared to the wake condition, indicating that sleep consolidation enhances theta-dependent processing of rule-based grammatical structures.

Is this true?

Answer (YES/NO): YES